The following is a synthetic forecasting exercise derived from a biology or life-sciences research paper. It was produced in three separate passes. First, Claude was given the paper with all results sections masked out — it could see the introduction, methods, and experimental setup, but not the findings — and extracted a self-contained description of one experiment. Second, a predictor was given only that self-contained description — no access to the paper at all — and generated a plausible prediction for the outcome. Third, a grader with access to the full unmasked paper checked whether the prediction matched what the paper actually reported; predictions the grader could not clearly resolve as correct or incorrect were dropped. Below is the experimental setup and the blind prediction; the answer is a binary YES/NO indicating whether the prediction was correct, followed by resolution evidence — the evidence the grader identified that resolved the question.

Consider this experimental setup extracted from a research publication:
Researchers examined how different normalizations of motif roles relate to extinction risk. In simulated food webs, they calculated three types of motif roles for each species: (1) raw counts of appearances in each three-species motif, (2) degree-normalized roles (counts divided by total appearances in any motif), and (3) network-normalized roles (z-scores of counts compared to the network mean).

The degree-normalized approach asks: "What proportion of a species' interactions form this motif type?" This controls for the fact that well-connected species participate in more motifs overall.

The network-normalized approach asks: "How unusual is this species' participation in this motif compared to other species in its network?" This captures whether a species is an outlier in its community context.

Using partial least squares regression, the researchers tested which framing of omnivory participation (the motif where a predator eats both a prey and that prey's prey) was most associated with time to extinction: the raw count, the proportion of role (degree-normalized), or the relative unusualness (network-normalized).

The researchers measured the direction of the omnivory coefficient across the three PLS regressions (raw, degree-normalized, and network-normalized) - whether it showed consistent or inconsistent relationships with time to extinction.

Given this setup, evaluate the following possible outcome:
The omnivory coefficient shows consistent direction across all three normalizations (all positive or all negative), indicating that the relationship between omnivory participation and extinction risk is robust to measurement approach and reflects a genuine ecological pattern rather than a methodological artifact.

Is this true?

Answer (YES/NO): YES